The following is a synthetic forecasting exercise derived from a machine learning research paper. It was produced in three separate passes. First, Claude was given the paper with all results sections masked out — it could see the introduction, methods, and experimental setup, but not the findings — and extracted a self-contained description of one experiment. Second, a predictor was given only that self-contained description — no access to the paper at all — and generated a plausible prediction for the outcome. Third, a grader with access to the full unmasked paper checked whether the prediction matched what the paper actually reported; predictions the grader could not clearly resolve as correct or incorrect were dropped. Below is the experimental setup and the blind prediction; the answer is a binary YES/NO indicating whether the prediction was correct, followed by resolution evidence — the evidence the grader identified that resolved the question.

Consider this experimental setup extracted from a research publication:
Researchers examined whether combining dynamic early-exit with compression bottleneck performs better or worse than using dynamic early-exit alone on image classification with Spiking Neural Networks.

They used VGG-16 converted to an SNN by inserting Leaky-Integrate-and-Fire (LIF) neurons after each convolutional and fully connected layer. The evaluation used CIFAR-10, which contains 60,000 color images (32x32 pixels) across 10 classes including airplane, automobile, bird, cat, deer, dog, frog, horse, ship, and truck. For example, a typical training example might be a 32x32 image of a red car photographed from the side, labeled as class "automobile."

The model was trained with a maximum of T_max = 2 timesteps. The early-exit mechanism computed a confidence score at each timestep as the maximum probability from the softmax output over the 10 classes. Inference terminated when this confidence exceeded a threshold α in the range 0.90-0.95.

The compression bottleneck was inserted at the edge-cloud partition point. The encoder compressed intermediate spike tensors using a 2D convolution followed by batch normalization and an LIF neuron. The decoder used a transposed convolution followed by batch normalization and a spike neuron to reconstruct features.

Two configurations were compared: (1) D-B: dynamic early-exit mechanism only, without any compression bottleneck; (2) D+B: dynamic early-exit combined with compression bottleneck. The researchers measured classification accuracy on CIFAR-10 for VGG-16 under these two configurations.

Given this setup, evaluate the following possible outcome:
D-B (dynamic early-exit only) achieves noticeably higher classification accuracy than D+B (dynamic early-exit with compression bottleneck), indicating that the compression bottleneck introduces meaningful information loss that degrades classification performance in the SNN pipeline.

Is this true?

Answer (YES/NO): NO